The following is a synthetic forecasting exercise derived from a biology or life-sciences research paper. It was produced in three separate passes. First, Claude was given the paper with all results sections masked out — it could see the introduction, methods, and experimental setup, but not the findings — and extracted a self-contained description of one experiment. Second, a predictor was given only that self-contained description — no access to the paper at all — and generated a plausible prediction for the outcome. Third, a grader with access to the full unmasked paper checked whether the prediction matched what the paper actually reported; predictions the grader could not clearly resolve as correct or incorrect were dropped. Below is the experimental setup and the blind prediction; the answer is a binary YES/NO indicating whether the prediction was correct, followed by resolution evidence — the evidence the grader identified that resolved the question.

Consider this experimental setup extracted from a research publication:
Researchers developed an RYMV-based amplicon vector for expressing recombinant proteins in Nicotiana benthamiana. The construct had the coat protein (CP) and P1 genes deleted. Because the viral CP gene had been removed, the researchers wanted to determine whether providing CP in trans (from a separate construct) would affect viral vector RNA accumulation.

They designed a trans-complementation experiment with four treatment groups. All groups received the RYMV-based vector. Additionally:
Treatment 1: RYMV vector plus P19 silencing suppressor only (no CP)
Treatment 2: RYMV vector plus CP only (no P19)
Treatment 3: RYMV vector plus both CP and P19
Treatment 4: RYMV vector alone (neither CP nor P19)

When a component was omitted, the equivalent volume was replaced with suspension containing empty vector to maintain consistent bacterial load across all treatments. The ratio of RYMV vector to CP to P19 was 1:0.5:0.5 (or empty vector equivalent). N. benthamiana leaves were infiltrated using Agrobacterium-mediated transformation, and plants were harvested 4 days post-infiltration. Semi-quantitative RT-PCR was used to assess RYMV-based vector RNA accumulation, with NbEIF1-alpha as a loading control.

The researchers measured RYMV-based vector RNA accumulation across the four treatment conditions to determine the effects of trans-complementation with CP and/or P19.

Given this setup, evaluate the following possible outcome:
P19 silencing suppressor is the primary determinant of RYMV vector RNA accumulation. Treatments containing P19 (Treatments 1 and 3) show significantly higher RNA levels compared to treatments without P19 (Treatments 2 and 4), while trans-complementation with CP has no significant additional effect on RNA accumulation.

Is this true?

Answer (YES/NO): NO